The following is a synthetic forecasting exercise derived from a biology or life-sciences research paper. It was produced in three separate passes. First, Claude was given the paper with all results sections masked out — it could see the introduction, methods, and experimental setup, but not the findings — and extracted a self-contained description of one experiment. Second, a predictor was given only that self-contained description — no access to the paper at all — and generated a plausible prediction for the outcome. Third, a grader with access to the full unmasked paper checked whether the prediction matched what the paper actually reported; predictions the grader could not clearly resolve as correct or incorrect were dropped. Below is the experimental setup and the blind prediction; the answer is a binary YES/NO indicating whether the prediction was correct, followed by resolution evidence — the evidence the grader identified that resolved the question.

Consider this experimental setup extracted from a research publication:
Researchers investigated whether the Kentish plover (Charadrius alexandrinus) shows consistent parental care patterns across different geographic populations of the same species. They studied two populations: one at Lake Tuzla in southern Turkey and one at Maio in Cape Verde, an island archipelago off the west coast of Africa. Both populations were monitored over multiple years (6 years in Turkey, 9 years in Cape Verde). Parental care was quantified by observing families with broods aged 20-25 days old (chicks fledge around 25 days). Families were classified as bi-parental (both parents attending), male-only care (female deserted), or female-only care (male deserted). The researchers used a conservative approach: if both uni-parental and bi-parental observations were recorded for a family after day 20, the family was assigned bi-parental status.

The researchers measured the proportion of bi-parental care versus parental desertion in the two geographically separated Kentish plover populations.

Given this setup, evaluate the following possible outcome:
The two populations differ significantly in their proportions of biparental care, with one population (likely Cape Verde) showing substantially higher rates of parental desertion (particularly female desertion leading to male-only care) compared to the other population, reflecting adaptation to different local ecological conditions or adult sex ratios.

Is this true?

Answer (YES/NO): NO